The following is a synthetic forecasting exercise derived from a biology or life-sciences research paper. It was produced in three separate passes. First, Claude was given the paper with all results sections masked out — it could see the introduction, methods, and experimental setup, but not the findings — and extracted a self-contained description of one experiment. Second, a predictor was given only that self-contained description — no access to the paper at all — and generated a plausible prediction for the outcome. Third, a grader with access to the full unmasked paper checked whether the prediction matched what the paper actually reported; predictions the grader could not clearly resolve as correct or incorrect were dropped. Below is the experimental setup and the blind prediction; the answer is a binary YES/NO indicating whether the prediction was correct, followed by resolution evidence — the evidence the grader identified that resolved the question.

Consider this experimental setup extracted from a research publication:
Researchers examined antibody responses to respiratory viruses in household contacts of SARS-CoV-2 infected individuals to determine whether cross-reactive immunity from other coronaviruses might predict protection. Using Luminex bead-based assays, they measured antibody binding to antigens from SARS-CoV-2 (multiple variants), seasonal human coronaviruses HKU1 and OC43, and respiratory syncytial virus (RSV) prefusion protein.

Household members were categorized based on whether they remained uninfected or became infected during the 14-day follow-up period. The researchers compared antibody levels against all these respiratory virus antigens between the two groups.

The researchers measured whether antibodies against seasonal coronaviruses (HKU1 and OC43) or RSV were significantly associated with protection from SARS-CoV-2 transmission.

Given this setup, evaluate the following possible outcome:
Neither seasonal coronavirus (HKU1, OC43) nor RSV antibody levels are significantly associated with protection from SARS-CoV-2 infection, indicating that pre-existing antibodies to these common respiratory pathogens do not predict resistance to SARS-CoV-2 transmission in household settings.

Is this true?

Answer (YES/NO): YES